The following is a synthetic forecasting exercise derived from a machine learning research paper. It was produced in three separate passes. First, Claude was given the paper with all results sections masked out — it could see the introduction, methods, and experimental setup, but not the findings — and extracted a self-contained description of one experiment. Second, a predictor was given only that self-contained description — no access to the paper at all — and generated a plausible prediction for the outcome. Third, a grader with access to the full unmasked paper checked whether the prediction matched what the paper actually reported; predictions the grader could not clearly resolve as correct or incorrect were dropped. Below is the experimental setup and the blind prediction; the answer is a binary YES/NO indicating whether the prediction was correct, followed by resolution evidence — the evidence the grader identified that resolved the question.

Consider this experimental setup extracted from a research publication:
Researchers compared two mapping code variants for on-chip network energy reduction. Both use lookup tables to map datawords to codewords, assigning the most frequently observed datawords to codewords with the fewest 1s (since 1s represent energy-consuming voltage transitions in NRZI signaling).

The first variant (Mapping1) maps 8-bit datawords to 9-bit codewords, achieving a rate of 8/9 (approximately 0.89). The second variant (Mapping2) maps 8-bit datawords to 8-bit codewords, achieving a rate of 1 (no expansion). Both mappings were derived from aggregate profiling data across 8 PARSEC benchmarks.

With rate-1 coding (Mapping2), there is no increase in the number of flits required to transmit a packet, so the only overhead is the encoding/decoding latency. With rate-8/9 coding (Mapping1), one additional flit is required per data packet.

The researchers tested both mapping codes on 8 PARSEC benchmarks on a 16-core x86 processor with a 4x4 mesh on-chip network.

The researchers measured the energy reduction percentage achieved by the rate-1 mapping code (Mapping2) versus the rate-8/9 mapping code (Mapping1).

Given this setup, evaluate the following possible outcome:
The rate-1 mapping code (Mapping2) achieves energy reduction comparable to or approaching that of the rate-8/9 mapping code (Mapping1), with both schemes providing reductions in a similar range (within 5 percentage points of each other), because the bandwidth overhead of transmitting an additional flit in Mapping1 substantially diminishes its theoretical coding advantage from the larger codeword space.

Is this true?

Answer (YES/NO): NO